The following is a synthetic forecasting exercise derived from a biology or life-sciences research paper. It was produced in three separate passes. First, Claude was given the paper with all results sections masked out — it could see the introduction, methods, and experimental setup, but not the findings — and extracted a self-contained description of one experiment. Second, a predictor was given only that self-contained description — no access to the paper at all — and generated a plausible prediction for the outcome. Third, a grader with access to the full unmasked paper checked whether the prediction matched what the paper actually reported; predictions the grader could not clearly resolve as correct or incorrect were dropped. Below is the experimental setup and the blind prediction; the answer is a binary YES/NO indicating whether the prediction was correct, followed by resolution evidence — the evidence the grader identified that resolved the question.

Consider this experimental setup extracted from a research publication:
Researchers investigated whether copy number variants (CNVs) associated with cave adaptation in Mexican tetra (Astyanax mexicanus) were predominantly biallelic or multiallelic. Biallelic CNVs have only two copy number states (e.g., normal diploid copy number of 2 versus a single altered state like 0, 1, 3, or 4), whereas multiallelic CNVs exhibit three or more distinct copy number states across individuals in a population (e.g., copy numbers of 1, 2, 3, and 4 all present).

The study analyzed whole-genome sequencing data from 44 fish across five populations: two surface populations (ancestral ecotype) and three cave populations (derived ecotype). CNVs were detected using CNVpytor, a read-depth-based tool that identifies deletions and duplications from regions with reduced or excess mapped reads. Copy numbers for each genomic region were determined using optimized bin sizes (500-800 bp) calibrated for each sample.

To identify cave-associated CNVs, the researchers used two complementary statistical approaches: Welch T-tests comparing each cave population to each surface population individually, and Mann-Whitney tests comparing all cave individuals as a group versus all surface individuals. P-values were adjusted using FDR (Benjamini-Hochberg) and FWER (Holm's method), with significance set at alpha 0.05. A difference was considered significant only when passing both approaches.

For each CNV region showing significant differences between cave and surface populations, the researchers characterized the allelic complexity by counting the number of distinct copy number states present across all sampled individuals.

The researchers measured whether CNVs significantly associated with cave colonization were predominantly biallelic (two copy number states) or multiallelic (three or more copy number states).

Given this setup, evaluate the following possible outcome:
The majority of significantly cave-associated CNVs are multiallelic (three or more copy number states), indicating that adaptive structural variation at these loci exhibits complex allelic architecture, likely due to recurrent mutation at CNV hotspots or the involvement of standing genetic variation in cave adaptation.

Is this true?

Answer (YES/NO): YES